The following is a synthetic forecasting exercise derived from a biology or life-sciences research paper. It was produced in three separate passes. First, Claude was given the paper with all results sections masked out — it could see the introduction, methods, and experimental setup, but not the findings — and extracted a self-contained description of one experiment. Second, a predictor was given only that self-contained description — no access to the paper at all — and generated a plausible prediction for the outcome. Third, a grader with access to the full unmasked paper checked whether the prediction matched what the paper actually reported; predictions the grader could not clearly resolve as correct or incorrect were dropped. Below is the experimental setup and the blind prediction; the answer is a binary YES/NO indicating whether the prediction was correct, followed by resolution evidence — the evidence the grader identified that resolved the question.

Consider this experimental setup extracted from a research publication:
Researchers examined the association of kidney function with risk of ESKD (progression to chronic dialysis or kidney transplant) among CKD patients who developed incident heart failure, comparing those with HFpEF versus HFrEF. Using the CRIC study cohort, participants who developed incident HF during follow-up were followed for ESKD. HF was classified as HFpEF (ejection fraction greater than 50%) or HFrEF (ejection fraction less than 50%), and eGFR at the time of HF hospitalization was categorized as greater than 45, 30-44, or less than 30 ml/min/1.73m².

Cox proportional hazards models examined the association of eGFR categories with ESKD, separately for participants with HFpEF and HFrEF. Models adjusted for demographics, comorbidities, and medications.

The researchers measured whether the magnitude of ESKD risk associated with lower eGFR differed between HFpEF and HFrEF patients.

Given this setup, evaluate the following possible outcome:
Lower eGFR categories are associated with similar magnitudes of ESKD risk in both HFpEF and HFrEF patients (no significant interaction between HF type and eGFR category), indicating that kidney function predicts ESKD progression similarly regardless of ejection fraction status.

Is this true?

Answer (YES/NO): YES